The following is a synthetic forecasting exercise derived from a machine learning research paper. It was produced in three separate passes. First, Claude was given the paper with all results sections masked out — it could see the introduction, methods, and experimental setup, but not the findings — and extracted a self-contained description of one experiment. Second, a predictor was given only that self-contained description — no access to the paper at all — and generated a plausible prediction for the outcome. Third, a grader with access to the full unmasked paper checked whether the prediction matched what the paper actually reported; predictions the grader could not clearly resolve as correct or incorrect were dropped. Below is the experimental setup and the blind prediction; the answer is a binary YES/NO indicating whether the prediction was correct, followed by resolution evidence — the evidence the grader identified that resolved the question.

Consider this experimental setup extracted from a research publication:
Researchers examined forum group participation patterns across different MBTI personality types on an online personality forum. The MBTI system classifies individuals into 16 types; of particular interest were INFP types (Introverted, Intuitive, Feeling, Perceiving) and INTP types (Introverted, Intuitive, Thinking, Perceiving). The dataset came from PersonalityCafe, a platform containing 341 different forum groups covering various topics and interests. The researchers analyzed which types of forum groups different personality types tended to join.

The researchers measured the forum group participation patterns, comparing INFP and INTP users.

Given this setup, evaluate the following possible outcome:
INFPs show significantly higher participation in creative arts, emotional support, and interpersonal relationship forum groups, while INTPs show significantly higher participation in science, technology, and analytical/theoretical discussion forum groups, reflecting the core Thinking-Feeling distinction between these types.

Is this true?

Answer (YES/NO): NO